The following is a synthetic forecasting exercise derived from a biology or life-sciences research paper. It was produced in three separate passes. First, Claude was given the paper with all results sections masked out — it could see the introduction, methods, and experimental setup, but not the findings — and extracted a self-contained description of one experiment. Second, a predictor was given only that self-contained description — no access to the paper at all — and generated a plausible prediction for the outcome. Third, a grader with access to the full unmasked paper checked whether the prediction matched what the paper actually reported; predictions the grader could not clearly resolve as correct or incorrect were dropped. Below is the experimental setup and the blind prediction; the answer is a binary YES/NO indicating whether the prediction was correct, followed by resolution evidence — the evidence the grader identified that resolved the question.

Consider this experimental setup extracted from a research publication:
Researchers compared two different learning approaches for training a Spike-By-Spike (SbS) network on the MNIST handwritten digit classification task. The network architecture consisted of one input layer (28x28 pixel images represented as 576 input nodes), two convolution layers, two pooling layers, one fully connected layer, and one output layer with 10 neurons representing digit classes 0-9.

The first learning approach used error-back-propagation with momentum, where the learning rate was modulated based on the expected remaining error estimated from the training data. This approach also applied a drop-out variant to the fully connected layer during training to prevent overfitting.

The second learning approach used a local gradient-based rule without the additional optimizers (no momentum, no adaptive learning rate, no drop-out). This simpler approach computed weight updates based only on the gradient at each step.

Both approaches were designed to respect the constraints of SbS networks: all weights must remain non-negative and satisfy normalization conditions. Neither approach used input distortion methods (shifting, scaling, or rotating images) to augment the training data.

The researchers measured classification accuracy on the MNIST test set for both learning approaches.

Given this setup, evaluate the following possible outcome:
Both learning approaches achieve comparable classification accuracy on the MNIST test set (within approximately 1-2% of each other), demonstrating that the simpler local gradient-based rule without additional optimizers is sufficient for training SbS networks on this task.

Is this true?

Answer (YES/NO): NO